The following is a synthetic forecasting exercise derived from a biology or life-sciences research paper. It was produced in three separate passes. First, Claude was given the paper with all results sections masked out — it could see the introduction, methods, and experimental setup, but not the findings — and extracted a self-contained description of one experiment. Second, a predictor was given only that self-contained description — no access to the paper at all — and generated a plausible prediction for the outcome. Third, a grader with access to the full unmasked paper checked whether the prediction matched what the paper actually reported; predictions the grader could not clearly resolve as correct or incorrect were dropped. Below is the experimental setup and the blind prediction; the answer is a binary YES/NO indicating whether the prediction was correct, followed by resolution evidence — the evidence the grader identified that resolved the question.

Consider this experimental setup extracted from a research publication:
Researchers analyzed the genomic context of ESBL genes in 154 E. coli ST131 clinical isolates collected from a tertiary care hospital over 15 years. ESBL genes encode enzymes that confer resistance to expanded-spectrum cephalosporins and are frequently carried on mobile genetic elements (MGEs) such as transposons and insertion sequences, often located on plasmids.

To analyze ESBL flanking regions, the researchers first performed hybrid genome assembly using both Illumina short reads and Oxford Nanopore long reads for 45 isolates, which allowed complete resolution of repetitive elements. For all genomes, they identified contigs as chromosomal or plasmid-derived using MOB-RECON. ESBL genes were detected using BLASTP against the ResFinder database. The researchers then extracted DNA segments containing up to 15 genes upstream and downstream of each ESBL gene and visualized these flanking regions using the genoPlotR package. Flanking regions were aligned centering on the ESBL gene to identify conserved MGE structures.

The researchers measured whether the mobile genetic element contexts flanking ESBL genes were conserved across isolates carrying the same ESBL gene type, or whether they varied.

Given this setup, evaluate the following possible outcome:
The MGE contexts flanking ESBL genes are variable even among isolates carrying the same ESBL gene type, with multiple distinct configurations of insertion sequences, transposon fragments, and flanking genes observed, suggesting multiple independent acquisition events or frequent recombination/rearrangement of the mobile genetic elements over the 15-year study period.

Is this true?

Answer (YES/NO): YES